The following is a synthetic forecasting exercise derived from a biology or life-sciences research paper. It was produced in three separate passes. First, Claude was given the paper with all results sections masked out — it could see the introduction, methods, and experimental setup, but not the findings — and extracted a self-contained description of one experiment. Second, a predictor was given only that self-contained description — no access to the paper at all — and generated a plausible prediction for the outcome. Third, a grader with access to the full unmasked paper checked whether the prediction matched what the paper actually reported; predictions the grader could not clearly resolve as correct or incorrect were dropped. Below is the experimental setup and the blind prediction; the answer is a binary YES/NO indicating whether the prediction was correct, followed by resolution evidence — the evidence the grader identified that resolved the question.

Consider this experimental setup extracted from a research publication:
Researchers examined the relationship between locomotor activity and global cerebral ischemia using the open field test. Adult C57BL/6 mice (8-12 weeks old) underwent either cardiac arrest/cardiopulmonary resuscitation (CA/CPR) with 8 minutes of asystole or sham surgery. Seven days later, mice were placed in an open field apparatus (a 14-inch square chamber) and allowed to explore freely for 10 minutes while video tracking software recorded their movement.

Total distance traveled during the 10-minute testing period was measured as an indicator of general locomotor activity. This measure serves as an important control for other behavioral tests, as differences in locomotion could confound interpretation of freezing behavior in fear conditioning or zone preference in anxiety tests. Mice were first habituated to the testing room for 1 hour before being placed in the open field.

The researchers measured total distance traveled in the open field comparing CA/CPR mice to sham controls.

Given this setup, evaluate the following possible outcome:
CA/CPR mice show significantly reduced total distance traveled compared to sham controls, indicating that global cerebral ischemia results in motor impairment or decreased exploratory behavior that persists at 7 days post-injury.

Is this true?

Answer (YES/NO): NO